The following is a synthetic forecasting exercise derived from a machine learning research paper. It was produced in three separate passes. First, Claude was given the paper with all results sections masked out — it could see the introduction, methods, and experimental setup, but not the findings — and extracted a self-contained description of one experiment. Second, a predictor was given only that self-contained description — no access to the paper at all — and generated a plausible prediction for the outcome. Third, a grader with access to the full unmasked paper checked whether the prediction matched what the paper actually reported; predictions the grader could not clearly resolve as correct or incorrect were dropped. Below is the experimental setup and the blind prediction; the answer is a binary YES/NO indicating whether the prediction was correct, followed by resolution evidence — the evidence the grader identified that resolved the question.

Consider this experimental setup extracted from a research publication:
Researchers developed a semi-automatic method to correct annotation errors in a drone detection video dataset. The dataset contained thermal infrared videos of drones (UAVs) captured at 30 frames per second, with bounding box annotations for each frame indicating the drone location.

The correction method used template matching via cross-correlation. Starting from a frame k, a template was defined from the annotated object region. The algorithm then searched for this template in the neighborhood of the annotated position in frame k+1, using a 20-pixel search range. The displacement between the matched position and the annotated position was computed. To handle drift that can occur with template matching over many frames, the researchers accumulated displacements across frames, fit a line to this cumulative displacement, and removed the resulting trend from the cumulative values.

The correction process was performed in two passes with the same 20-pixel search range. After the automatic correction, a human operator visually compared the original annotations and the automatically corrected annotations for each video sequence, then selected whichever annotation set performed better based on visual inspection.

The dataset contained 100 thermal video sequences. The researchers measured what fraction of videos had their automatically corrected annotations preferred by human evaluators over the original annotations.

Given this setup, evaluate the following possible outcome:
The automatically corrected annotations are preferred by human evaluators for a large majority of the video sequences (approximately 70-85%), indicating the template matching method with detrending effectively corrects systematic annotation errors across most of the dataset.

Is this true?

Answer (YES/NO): NO